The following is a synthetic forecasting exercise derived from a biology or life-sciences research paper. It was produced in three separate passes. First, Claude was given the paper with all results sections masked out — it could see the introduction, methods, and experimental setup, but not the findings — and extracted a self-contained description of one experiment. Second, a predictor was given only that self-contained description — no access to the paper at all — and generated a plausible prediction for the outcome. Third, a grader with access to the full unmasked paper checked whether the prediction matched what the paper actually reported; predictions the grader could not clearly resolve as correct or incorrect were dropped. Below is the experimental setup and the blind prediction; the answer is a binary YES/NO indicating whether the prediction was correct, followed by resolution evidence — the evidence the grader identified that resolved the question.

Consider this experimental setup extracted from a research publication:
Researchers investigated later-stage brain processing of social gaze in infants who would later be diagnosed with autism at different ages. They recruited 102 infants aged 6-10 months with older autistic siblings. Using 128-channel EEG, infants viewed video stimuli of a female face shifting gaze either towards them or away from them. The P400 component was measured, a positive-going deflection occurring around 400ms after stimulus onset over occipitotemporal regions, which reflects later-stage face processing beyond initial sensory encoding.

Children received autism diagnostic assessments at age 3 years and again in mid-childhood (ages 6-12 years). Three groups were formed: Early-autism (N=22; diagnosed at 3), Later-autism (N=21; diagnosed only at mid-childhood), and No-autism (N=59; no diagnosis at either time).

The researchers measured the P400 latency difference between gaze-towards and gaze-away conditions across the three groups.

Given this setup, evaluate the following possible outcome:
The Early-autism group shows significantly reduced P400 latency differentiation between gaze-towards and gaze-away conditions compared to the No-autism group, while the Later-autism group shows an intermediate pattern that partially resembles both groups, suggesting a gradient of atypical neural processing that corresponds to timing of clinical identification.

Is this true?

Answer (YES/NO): NO